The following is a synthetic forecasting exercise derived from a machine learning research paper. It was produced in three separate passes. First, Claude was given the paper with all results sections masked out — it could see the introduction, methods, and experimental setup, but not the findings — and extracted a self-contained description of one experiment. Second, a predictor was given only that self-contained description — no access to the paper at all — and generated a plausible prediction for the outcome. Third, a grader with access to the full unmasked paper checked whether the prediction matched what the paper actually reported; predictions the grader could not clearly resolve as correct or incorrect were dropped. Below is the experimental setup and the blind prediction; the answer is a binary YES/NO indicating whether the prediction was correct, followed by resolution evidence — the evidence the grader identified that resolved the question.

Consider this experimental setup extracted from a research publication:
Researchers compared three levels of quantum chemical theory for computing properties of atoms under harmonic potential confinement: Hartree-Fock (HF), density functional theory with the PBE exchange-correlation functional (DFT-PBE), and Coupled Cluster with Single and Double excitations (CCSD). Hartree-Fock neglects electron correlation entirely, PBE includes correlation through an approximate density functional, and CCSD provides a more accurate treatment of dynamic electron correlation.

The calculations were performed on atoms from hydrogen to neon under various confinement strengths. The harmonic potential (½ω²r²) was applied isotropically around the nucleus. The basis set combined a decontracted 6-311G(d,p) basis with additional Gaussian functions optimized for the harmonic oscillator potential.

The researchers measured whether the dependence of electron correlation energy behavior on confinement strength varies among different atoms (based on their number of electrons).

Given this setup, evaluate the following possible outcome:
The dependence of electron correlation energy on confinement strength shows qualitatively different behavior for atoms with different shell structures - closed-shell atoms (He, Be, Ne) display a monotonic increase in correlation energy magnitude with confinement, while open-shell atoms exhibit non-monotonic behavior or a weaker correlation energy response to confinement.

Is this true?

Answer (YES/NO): NO